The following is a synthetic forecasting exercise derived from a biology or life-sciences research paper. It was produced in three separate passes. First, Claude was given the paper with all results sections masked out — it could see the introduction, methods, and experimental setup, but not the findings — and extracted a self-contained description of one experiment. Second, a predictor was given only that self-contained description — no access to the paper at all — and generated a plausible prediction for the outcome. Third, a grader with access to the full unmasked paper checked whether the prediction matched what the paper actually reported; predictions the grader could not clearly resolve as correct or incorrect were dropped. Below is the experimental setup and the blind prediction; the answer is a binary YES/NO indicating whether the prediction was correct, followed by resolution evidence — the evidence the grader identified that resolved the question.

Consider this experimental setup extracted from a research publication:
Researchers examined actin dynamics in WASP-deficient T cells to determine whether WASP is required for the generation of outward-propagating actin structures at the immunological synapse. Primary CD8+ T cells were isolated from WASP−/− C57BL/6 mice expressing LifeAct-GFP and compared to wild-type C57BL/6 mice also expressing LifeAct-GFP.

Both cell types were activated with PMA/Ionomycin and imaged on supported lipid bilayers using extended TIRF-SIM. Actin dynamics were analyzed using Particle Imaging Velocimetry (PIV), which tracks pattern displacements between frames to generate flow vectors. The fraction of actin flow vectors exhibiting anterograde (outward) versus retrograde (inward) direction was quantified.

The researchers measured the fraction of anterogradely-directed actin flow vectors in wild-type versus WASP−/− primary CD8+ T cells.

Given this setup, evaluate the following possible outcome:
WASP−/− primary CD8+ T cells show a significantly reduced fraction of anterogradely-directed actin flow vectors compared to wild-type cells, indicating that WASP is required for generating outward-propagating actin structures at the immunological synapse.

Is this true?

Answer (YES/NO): NO